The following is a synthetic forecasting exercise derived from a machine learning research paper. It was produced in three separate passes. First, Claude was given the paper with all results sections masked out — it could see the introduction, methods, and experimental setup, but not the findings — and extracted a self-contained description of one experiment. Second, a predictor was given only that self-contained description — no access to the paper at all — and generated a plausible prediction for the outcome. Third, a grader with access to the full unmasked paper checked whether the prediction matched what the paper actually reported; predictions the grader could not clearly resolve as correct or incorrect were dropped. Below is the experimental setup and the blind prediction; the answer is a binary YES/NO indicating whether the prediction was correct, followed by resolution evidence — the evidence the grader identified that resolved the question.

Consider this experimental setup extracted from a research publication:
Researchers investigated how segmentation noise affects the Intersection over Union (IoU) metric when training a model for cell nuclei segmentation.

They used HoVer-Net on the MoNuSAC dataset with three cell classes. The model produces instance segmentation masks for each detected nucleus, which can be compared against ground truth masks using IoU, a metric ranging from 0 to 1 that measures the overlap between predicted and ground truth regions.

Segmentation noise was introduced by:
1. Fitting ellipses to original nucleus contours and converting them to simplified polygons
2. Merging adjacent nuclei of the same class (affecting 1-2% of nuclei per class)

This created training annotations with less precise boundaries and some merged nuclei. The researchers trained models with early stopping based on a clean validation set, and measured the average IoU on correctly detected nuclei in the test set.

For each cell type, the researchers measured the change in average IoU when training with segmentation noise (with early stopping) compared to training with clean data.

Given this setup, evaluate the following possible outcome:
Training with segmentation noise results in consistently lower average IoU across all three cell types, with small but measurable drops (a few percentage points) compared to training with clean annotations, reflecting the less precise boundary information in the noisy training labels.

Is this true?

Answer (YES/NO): YES